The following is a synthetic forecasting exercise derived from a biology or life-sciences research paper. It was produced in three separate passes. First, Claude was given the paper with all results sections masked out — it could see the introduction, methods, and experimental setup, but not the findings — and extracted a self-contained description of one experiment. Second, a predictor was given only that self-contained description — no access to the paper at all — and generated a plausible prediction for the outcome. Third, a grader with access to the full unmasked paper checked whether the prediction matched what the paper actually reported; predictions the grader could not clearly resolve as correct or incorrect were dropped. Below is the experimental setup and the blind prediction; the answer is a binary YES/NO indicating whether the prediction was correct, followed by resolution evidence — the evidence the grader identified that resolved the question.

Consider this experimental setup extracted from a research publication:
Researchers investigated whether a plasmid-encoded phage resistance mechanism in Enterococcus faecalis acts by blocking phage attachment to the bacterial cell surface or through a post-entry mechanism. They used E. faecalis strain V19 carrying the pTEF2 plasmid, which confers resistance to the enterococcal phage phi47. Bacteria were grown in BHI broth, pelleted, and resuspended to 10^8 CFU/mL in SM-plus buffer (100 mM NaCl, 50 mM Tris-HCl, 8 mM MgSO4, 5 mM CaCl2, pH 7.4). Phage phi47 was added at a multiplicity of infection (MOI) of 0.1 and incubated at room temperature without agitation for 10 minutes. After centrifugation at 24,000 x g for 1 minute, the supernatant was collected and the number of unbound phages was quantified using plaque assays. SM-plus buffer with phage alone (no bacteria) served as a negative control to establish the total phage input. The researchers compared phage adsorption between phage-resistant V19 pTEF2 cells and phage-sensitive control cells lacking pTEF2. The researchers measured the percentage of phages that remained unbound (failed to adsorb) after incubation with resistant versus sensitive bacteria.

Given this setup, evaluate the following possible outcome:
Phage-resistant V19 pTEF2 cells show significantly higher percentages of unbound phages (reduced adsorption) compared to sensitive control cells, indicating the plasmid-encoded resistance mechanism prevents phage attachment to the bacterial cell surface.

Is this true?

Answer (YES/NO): NO